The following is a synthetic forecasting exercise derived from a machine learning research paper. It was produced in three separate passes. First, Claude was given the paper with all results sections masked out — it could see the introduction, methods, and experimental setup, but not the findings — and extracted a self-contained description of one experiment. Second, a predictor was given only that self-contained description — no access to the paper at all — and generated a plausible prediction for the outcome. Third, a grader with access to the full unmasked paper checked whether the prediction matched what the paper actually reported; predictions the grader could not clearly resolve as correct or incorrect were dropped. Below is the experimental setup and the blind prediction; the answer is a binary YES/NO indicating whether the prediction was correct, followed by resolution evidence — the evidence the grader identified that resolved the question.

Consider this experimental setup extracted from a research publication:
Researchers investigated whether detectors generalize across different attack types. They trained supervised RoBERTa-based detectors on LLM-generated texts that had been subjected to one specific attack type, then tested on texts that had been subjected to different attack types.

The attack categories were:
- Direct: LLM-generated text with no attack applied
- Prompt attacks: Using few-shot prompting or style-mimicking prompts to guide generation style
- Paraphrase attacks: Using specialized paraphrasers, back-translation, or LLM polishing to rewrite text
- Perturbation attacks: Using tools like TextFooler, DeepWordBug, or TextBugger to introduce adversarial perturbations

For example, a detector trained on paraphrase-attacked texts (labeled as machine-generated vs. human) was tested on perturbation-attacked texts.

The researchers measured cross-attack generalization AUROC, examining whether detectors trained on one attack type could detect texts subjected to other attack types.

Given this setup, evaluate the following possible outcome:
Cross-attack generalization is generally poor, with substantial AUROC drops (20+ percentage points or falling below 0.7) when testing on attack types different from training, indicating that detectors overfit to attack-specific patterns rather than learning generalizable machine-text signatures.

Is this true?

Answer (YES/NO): NO